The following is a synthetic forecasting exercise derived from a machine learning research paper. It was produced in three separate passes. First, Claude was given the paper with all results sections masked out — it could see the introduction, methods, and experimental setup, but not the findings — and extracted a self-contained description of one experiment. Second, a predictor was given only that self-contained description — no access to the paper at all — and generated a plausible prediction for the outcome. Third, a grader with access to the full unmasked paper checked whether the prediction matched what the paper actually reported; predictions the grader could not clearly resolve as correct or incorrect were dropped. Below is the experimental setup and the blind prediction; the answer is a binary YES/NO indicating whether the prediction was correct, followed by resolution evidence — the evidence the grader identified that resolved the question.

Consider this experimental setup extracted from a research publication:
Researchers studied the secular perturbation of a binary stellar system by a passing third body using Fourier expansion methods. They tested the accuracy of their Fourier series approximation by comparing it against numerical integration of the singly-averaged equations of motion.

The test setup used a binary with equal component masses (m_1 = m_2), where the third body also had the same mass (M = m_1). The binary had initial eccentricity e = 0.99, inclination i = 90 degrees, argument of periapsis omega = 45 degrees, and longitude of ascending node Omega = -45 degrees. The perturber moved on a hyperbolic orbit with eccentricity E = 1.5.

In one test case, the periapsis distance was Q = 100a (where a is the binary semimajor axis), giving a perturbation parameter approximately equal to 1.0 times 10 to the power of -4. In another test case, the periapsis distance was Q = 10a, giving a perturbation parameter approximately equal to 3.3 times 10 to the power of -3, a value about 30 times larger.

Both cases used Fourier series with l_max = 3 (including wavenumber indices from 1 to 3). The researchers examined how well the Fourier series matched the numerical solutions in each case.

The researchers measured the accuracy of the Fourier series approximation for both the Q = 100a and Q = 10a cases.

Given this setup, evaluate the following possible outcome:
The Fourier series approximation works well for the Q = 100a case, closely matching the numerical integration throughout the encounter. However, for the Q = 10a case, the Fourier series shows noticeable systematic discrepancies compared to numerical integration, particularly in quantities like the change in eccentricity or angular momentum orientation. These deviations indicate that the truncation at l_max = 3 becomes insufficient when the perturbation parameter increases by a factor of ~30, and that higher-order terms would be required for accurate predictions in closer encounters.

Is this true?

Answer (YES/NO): NO